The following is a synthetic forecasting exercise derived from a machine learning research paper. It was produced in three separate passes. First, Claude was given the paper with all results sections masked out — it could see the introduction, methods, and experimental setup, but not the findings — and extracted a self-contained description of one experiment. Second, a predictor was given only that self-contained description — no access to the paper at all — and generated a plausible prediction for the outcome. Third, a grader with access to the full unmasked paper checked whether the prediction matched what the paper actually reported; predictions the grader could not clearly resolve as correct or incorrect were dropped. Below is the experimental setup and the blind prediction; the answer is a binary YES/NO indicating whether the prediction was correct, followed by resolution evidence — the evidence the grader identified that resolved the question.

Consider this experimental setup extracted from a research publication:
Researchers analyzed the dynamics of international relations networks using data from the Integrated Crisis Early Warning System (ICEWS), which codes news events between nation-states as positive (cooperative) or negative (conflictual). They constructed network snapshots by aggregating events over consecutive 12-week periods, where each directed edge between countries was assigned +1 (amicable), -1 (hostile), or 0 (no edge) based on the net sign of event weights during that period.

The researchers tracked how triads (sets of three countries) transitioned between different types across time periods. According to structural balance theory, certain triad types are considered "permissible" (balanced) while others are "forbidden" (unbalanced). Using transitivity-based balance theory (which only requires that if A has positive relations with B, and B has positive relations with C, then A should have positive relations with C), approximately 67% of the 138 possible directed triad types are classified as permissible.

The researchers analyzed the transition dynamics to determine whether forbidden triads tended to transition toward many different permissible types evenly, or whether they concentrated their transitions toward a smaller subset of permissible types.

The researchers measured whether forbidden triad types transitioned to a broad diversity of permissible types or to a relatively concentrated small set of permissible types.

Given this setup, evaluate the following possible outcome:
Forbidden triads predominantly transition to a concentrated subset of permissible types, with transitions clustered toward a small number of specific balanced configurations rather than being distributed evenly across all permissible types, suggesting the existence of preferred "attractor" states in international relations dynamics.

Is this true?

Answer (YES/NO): YES